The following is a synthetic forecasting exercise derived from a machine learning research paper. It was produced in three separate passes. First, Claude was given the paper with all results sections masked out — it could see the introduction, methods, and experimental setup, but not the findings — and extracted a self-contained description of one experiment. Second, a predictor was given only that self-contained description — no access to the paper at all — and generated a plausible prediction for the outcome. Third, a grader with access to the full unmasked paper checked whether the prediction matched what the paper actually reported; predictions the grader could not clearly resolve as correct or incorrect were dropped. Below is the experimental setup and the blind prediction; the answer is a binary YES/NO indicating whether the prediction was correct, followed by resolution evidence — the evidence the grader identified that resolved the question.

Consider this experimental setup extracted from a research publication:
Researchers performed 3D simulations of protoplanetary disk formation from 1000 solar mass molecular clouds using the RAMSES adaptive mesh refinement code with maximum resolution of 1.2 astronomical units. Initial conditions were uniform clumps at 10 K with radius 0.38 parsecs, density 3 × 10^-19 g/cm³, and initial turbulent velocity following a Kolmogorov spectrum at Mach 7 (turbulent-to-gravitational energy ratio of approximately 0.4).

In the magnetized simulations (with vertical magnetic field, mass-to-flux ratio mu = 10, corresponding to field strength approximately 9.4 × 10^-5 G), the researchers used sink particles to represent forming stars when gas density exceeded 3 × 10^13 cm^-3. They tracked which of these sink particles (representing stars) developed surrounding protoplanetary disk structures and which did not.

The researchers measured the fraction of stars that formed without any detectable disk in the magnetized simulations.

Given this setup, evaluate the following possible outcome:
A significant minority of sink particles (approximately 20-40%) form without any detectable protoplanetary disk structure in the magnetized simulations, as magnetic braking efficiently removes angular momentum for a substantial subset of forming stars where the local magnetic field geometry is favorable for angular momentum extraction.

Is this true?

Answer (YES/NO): NO